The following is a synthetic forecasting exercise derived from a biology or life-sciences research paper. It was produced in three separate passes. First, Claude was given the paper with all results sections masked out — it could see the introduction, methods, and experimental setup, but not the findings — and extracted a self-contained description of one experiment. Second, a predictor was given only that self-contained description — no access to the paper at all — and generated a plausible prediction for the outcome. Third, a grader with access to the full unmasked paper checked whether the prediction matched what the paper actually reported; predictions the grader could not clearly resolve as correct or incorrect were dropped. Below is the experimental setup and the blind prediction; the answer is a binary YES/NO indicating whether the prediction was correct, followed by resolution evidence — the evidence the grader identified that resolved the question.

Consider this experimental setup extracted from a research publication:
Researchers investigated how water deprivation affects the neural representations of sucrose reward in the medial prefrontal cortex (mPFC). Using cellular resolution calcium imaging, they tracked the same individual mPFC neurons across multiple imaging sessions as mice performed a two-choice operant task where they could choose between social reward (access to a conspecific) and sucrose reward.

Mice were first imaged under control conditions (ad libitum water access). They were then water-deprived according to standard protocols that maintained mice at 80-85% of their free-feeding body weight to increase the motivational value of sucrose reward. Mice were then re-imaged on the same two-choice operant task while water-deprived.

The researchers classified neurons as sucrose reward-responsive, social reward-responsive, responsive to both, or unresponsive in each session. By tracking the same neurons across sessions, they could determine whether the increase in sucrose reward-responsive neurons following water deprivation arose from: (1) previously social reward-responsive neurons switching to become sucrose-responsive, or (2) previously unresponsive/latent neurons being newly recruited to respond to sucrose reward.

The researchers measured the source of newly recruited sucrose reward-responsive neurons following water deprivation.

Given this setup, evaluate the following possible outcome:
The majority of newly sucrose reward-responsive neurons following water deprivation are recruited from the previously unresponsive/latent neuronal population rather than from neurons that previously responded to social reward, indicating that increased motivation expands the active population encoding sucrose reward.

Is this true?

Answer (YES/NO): YES